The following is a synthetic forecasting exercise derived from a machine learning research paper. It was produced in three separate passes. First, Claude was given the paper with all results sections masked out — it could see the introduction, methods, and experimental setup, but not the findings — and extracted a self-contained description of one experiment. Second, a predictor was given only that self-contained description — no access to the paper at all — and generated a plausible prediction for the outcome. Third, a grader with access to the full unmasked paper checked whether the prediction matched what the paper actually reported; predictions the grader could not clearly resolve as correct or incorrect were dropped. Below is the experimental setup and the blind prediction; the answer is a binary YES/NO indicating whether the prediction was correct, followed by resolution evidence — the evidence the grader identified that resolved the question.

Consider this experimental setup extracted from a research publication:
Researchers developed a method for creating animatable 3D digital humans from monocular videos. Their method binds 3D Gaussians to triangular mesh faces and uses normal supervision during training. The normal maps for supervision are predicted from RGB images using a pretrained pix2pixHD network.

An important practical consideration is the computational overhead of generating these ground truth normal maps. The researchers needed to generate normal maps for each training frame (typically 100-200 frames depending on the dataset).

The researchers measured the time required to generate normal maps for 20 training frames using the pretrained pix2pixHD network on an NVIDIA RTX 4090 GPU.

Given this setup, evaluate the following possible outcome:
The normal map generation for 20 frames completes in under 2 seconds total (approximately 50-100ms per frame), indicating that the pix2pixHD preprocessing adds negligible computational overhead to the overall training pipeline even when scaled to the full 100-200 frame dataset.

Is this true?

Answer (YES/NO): NO